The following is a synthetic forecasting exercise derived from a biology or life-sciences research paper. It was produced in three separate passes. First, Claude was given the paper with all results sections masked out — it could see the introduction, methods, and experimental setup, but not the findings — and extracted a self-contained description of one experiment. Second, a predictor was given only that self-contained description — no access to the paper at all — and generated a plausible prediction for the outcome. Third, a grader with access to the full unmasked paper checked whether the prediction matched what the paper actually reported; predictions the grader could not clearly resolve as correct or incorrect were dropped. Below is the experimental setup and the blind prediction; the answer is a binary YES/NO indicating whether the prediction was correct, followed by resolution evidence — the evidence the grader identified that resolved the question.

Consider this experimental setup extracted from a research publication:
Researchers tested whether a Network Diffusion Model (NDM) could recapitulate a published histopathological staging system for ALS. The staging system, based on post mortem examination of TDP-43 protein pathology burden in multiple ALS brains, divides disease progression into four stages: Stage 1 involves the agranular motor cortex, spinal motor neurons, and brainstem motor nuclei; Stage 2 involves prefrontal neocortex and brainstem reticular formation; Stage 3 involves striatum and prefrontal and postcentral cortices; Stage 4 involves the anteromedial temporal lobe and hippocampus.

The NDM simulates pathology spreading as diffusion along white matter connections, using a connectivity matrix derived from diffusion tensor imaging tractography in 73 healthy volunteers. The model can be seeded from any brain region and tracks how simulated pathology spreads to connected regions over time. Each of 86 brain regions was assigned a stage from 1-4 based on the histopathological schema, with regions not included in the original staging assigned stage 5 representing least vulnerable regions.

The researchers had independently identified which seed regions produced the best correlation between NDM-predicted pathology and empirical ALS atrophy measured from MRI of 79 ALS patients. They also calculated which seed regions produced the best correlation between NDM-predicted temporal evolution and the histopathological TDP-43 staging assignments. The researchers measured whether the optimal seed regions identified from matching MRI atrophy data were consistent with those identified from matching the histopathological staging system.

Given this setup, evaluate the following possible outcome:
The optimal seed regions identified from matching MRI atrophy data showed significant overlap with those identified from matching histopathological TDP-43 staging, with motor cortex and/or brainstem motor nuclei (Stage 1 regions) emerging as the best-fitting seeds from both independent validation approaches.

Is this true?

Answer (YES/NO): NO